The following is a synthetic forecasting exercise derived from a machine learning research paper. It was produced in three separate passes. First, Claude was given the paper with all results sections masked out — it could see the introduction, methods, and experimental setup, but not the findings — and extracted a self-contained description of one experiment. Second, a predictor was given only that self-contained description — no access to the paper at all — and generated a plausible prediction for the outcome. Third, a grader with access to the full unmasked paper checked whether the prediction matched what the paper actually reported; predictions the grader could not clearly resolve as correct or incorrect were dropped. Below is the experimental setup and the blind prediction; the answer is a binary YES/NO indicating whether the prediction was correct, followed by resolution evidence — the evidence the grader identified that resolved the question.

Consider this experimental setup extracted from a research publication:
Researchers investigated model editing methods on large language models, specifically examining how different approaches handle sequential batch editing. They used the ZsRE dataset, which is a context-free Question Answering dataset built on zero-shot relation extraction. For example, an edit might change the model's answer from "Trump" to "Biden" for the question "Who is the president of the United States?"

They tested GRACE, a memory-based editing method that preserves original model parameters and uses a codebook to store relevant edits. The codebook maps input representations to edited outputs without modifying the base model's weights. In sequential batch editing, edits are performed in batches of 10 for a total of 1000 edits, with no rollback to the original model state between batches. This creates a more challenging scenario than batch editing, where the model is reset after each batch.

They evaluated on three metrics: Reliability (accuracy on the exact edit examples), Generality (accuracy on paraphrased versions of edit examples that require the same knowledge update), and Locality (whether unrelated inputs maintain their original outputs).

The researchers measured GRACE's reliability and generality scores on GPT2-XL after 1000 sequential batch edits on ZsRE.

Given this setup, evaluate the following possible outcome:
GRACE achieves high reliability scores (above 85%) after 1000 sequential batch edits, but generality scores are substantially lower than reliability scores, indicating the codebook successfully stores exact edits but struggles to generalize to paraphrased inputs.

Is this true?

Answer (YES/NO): YES